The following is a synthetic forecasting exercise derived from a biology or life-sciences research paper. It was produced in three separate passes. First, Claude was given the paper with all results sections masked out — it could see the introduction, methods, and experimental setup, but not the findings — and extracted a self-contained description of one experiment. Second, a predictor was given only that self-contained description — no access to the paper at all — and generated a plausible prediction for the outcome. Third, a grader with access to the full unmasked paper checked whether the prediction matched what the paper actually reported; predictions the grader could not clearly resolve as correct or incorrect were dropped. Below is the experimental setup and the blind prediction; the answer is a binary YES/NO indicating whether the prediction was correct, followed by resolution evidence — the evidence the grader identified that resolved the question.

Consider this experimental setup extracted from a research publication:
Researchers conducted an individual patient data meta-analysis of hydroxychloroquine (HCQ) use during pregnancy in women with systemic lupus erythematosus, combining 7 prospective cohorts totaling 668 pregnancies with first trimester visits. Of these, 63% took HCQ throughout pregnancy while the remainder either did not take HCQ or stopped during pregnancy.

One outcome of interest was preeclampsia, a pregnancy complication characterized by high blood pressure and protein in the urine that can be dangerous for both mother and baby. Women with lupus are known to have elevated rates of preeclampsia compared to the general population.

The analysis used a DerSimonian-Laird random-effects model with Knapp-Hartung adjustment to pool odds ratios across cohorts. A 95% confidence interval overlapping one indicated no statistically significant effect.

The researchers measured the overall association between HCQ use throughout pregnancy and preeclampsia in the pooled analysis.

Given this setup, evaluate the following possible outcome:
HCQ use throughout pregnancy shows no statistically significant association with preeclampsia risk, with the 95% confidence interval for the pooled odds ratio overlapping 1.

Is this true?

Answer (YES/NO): YES